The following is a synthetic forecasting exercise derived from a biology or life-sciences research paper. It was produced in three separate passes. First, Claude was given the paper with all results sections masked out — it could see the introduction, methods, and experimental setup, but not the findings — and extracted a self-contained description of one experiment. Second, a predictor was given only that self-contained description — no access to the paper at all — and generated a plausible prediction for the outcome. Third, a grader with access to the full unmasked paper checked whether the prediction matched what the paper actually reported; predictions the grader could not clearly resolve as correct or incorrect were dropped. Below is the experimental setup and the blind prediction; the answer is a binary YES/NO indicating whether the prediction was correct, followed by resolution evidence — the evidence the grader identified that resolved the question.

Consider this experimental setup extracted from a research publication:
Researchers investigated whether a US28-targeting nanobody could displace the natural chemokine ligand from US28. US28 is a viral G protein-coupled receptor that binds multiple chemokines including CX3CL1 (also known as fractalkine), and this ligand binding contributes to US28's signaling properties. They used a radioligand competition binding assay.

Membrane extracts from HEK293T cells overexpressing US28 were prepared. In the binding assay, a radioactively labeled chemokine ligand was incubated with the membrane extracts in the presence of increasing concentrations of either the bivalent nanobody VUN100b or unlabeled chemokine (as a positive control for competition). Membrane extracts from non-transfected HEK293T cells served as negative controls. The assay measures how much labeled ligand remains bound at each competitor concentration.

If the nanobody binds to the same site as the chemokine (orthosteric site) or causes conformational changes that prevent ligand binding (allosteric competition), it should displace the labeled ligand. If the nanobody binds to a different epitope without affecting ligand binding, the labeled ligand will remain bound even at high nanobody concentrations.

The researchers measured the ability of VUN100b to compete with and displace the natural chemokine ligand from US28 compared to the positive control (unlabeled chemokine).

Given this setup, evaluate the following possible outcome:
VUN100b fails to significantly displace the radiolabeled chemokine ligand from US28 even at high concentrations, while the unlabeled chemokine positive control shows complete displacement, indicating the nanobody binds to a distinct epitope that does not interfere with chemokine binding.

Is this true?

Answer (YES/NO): NO